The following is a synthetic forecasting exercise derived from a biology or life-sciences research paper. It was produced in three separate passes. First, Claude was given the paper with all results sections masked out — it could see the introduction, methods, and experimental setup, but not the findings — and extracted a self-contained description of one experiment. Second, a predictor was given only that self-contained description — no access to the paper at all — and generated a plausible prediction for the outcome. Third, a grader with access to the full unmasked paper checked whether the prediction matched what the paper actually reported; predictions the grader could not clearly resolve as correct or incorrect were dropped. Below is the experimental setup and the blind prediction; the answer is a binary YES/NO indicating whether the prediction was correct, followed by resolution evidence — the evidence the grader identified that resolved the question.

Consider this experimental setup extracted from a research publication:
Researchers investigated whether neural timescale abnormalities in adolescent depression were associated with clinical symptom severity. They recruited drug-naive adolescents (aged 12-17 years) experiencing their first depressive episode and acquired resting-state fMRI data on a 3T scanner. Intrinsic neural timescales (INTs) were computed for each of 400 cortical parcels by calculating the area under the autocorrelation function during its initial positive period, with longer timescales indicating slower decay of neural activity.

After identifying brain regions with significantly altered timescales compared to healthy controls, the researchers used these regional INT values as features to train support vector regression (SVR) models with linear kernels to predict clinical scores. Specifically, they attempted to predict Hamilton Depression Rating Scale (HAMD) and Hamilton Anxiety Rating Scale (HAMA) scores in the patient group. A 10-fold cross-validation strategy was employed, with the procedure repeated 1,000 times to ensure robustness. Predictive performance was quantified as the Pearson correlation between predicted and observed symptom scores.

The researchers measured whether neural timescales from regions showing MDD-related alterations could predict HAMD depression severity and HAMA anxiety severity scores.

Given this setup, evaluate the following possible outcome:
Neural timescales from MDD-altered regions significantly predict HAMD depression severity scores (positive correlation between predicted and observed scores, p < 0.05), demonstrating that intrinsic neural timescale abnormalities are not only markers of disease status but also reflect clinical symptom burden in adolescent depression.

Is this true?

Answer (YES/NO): YES